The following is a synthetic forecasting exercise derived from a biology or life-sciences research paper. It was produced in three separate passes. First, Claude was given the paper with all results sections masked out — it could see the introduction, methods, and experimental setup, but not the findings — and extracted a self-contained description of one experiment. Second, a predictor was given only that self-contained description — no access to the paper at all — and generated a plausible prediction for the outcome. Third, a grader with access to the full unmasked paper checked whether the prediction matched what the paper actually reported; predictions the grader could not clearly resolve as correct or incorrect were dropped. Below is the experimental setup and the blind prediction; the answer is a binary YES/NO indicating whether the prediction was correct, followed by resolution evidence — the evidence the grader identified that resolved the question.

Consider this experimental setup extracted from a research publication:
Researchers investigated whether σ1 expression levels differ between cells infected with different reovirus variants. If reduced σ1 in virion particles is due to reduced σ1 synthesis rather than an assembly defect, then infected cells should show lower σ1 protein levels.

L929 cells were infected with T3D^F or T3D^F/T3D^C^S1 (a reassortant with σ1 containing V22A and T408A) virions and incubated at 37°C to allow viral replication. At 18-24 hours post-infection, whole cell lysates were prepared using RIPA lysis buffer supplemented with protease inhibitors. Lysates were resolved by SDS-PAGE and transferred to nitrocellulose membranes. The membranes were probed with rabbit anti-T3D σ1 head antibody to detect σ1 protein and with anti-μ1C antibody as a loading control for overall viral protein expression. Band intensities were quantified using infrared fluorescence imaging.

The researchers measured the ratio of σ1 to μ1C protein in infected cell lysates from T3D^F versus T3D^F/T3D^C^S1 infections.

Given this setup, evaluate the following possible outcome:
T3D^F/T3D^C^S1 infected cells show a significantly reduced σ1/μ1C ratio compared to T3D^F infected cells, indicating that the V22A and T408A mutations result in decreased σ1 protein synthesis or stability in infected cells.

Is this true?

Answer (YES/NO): NO